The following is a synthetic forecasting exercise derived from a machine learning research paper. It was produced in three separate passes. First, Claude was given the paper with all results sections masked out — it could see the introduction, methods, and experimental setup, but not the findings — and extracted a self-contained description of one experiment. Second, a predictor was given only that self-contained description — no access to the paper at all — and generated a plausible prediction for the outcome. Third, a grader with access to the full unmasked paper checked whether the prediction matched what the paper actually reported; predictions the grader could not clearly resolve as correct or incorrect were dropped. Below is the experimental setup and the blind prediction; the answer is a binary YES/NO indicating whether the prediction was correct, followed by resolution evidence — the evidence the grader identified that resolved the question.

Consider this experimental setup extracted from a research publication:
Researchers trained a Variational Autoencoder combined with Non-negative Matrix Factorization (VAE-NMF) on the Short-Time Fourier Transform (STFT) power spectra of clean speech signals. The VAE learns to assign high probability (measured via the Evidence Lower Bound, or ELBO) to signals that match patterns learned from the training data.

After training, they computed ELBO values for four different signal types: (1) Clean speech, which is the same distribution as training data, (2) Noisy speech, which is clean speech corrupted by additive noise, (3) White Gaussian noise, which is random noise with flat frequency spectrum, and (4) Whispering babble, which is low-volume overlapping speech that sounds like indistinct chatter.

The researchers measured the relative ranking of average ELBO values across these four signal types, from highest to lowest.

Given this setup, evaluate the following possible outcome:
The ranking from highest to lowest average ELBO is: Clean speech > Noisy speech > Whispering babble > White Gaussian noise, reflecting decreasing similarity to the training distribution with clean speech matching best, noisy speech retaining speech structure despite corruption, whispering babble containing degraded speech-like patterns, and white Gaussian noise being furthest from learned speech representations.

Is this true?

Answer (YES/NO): NO